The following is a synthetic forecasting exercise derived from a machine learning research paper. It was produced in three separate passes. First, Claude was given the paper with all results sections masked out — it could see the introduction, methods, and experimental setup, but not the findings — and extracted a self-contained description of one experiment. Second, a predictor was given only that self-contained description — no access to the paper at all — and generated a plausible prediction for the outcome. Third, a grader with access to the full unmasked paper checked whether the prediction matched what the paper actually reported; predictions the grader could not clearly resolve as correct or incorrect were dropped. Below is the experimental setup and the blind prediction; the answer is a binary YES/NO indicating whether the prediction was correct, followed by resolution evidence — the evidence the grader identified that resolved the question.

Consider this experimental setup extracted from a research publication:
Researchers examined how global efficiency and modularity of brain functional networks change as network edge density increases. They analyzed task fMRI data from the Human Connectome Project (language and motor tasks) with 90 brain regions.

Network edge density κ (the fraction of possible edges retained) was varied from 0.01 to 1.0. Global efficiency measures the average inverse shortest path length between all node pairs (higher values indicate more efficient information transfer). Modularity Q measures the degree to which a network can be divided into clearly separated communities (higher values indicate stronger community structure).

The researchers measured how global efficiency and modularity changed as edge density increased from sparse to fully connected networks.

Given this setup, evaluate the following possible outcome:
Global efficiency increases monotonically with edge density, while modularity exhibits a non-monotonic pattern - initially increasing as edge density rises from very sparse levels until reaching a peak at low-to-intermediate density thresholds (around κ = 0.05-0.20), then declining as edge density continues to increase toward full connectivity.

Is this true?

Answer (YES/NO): NO